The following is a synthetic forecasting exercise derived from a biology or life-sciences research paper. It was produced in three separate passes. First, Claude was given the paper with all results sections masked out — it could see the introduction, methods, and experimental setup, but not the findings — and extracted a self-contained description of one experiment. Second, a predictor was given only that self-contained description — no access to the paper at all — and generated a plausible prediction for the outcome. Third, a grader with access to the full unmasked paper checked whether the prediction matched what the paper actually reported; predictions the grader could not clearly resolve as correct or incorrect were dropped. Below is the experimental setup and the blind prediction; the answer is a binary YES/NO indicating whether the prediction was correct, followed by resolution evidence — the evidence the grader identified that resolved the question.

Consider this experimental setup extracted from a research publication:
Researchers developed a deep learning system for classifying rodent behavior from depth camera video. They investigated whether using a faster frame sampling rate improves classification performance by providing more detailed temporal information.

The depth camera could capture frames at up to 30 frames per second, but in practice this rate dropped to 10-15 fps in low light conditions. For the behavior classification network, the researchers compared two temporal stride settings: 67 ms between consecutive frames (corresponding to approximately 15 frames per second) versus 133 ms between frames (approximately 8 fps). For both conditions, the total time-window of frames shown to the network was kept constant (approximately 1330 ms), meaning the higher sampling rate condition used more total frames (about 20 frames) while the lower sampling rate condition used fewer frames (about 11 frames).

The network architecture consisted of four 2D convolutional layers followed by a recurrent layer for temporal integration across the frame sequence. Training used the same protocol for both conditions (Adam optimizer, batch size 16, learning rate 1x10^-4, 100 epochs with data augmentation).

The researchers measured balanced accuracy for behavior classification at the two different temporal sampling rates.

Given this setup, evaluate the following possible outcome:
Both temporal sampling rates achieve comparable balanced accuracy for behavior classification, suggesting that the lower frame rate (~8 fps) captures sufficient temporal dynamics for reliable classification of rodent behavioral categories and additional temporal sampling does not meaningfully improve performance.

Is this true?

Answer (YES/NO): NO